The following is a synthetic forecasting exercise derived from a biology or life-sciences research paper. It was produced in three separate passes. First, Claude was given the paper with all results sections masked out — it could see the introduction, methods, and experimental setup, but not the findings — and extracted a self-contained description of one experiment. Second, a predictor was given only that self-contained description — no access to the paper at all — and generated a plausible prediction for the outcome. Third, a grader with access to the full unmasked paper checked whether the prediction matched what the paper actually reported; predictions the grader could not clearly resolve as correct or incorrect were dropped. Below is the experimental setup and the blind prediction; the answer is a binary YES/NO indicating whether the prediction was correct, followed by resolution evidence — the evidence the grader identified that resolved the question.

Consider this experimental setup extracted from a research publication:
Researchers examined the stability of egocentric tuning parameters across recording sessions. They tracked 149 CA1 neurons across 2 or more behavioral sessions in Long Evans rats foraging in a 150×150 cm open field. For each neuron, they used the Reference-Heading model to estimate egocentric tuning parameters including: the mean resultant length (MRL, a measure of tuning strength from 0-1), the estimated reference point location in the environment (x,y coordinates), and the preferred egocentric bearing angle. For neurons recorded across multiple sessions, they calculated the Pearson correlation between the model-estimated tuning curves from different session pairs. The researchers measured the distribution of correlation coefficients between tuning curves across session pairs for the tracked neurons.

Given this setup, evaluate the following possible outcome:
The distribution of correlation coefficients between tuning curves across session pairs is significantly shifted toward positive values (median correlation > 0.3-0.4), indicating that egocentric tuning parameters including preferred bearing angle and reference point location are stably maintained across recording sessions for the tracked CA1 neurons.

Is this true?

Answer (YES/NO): NO